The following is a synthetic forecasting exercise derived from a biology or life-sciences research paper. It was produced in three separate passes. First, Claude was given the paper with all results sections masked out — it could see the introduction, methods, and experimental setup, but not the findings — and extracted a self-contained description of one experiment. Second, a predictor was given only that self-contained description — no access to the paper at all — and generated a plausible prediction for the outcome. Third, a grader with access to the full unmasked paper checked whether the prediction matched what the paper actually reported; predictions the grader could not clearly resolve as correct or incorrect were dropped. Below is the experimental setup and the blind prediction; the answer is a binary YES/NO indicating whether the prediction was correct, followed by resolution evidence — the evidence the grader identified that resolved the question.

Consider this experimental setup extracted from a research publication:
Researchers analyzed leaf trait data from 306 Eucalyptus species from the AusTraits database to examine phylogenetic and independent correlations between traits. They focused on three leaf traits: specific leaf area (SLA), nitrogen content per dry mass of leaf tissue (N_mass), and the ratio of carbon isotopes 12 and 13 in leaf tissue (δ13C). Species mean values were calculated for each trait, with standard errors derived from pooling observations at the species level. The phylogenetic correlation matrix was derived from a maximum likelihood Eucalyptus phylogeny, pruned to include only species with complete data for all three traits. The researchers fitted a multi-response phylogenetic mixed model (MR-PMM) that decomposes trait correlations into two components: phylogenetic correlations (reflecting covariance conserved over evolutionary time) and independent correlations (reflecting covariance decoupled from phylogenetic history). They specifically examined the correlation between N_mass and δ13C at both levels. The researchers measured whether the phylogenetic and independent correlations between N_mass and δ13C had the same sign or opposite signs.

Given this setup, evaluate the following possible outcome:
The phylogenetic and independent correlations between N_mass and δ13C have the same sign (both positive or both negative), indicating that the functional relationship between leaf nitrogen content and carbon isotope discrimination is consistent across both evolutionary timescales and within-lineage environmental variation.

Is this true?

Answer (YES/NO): NO